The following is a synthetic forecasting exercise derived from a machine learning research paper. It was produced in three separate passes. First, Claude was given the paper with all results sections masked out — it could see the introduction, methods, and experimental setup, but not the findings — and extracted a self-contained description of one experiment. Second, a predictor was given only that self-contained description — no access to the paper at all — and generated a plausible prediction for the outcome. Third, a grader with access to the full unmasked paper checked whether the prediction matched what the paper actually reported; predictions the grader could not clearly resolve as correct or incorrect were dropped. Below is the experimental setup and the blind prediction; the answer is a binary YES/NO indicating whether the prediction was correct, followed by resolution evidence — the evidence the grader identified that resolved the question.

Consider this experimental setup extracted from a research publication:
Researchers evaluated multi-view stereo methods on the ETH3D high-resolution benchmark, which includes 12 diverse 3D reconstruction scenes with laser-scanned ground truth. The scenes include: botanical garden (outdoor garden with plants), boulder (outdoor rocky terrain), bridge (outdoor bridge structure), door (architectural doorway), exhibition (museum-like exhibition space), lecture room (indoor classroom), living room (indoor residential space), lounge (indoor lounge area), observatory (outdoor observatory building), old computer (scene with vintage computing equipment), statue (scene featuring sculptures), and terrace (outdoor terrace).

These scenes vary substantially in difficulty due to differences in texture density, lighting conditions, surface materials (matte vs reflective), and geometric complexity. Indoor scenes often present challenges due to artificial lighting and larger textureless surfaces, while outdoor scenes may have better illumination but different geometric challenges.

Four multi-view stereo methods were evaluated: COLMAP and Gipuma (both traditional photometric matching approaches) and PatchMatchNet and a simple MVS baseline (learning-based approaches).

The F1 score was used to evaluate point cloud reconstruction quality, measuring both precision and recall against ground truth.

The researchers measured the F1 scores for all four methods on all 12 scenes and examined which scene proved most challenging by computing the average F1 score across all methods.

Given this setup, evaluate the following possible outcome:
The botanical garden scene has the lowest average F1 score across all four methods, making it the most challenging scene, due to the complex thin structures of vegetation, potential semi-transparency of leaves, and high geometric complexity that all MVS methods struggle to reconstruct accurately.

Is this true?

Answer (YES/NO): NO